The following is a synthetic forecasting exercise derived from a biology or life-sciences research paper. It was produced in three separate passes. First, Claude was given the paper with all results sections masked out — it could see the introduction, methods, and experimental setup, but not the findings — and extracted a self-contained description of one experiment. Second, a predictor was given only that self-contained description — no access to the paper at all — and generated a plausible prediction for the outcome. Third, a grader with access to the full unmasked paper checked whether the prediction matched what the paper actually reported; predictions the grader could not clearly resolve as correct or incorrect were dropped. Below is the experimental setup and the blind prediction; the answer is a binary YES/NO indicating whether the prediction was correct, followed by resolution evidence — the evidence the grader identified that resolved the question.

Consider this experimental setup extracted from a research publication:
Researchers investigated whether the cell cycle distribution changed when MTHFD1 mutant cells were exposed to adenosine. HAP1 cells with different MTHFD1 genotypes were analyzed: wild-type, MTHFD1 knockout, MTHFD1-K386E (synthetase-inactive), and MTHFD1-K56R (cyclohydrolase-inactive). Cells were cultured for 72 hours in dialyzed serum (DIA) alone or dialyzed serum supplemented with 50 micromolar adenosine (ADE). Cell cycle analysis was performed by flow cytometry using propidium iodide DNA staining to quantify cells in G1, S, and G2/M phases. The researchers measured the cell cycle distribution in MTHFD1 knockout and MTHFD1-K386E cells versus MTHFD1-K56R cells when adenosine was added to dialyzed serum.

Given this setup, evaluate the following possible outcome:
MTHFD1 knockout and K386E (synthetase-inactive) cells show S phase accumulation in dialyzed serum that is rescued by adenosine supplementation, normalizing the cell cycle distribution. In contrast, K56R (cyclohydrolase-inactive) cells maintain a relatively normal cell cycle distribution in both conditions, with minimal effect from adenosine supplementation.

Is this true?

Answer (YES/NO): NO